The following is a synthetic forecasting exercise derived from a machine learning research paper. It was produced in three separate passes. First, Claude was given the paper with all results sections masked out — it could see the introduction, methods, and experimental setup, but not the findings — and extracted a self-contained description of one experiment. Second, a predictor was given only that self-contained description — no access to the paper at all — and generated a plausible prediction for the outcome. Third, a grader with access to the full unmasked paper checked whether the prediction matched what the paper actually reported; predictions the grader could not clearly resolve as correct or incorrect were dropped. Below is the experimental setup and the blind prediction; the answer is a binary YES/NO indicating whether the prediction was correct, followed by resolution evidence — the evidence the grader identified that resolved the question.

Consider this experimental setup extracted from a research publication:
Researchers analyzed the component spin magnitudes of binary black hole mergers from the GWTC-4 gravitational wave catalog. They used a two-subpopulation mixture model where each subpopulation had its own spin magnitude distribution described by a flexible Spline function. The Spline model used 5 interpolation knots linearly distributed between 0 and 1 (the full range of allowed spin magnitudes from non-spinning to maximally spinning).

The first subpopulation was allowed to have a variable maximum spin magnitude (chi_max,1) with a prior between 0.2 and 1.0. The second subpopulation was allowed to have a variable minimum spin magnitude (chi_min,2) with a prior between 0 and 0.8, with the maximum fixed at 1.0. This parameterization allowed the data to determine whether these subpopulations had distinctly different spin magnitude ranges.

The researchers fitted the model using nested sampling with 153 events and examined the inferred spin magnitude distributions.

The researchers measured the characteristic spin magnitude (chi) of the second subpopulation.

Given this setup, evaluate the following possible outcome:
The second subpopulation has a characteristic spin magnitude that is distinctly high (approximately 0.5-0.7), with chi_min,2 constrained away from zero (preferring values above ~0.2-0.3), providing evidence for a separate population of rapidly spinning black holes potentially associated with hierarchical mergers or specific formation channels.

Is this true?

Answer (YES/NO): NO